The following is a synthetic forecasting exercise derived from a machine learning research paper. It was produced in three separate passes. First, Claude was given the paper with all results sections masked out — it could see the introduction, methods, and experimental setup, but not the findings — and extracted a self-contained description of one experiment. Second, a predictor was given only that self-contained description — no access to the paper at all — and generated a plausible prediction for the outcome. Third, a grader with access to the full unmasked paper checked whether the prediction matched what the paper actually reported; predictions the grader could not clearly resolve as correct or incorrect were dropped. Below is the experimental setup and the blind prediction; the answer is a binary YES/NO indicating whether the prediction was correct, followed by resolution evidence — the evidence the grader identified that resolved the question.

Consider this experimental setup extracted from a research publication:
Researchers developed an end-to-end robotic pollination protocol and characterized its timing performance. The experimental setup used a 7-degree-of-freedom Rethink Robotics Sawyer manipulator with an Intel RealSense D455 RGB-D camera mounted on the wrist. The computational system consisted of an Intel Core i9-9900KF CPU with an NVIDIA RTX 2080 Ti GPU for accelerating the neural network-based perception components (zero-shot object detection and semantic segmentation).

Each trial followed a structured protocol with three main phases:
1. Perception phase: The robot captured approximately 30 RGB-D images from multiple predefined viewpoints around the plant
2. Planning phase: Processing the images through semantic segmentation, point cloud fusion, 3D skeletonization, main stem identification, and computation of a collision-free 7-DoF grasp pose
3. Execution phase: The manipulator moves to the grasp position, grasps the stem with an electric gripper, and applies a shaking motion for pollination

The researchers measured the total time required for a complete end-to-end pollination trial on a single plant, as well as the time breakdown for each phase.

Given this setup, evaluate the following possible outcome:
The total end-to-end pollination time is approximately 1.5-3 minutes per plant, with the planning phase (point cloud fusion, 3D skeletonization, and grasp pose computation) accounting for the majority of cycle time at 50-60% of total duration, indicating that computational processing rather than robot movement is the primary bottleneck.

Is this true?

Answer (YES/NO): NO